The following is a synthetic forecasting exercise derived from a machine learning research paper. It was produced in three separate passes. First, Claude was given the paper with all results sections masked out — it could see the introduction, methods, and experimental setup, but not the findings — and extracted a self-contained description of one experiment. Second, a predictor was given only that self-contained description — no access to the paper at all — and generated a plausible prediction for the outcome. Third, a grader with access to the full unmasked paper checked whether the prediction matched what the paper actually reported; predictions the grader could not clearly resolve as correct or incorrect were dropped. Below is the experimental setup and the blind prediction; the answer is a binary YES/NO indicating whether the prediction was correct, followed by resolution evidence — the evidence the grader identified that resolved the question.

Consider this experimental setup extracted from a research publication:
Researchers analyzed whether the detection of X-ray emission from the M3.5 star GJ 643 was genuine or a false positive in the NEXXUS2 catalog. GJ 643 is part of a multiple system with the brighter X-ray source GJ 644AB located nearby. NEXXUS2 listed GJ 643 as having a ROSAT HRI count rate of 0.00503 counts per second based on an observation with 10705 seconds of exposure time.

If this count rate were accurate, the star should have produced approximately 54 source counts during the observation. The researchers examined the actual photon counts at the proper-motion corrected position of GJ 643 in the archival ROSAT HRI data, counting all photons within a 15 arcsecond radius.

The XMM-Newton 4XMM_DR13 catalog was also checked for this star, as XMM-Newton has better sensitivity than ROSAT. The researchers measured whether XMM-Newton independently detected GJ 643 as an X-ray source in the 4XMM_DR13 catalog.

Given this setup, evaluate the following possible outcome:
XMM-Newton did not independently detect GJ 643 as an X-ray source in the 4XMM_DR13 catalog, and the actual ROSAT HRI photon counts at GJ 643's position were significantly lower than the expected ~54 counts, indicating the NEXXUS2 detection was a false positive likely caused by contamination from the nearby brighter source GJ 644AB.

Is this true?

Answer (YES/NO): YES